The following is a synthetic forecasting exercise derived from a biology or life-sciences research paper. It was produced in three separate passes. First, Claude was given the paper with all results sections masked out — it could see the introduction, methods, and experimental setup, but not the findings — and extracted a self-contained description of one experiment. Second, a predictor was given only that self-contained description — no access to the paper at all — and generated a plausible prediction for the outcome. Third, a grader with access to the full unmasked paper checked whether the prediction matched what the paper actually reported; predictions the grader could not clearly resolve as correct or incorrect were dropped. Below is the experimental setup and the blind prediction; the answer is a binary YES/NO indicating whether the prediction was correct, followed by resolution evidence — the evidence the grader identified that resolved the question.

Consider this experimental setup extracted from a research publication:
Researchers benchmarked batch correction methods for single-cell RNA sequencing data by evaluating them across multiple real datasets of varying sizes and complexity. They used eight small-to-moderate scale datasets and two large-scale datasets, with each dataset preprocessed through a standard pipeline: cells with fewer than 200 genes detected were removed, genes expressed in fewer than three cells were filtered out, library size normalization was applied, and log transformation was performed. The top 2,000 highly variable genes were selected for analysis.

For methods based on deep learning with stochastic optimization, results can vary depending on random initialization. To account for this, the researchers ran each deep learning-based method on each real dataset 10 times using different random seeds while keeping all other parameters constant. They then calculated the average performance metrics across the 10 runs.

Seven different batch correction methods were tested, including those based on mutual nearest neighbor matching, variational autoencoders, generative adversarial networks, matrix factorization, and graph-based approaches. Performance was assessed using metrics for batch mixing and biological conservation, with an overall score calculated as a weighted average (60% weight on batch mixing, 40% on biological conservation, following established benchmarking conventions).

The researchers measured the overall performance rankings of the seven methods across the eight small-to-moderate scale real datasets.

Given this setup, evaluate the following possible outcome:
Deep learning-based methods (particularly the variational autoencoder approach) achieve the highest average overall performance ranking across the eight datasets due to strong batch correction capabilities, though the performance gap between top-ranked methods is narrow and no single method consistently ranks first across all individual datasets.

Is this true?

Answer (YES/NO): NO